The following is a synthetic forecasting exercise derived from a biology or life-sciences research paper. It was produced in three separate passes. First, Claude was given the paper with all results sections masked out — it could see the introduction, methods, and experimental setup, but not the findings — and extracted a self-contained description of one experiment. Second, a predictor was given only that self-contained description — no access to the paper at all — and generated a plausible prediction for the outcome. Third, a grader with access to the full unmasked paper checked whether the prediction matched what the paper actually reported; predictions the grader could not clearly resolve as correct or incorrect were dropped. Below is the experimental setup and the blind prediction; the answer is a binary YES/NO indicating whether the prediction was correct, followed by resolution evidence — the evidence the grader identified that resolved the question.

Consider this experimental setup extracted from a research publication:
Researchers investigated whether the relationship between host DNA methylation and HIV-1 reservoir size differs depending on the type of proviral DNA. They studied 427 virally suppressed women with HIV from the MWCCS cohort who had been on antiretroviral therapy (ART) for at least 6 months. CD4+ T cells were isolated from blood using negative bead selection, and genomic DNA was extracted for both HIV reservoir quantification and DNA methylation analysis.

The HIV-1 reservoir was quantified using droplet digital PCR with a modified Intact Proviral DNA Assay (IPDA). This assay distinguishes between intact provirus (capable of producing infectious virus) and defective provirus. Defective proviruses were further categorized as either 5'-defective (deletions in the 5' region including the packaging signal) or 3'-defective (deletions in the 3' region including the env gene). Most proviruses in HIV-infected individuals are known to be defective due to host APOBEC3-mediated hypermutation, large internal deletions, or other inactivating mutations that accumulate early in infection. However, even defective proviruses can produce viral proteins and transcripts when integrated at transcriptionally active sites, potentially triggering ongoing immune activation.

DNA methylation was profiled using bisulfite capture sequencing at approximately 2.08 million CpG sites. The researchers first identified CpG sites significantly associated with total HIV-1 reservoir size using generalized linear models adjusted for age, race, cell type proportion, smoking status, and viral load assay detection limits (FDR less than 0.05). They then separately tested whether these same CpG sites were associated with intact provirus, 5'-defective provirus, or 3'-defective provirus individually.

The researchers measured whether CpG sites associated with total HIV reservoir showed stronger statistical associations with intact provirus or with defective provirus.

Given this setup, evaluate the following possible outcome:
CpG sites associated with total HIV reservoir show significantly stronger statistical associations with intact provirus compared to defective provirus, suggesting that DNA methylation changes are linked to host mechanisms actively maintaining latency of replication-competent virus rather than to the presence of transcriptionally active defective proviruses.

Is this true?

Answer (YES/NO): NO